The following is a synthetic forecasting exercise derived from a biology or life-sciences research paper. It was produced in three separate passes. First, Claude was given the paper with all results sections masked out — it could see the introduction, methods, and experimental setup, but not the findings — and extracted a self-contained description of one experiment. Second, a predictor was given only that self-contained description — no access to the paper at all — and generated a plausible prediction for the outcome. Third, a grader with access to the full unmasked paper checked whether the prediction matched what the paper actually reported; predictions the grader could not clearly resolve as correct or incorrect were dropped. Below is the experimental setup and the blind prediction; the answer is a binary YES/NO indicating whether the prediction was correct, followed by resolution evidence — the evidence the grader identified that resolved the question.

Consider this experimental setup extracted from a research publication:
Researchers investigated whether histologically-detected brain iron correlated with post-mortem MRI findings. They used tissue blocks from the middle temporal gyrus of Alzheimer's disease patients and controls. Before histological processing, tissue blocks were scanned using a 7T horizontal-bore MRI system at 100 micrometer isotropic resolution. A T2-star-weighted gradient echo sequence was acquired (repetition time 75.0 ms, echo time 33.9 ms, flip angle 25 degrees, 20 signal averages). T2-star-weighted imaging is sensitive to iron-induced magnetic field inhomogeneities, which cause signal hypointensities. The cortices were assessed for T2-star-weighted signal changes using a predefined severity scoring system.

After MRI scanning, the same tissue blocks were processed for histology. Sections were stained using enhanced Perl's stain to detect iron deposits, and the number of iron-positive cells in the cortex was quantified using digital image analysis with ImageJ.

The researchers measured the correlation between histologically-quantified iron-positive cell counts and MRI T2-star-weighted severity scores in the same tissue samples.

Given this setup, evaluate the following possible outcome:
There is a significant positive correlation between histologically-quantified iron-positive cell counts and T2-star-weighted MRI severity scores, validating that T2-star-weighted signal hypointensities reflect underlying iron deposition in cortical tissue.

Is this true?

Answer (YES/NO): NO